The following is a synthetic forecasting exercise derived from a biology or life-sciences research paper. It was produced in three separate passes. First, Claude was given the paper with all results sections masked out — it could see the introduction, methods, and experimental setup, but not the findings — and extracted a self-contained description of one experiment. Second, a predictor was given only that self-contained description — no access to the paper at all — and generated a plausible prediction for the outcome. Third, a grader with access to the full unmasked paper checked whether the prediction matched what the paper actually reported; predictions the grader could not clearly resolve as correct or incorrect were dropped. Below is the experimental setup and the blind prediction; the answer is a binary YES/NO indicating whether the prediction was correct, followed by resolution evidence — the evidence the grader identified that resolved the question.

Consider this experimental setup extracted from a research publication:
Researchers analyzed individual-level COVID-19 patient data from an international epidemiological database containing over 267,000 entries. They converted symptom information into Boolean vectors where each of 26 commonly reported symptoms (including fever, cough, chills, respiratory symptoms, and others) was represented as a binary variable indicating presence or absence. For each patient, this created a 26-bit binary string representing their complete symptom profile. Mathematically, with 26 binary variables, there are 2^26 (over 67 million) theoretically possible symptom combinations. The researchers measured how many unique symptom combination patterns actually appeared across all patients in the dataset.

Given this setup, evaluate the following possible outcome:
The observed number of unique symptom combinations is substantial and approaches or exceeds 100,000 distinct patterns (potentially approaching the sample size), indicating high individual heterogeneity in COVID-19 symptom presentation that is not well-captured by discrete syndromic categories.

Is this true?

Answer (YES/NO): NO